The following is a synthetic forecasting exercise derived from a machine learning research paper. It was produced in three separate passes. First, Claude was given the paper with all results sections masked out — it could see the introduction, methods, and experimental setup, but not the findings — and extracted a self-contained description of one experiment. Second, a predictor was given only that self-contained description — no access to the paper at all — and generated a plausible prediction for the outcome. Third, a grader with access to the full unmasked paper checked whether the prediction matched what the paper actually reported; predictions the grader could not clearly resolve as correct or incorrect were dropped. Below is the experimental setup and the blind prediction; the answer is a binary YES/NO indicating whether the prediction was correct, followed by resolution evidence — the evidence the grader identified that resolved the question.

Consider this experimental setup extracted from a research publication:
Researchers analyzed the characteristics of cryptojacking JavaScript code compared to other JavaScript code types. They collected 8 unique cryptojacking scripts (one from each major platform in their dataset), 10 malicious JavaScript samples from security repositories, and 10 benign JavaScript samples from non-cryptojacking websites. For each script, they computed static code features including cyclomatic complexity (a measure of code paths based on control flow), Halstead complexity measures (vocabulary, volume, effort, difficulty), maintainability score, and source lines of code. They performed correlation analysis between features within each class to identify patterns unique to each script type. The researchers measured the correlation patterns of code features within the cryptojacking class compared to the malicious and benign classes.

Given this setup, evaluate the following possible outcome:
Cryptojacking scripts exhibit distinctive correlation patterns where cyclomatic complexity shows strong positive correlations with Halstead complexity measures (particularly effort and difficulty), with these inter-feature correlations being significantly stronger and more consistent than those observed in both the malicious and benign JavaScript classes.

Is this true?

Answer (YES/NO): NO